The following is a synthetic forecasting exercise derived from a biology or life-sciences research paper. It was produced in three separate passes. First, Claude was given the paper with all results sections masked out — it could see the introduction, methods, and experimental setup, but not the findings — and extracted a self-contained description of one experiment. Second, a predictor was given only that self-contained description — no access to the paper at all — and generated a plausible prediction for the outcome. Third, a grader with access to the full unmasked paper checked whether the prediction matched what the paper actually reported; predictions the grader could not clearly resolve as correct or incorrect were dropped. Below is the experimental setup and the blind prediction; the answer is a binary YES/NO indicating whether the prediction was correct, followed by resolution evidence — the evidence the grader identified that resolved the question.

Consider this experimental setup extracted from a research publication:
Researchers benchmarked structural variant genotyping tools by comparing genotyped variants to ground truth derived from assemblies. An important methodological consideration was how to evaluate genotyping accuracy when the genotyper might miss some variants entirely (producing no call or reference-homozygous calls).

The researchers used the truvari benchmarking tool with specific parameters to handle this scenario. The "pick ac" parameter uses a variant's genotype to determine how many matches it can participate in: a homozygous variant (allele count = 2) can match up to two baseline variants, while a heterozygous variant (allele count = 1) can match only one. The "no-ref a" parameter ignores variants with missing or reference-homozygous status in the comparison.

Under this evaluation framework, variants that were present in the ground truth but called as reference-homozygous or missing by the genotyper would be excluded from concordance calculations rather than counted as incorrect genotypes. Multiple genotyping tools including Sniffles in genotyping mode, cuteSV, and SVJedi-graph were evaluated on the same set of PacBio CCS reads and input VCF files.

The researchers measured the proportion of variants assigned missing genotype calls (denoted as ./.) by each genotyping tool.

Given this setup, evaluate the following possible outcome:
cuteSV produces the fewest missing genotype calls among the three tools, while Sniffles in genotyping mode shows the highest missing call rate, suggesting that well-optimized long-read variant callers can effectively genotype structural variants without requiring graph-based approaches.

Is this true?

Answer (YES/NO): NO